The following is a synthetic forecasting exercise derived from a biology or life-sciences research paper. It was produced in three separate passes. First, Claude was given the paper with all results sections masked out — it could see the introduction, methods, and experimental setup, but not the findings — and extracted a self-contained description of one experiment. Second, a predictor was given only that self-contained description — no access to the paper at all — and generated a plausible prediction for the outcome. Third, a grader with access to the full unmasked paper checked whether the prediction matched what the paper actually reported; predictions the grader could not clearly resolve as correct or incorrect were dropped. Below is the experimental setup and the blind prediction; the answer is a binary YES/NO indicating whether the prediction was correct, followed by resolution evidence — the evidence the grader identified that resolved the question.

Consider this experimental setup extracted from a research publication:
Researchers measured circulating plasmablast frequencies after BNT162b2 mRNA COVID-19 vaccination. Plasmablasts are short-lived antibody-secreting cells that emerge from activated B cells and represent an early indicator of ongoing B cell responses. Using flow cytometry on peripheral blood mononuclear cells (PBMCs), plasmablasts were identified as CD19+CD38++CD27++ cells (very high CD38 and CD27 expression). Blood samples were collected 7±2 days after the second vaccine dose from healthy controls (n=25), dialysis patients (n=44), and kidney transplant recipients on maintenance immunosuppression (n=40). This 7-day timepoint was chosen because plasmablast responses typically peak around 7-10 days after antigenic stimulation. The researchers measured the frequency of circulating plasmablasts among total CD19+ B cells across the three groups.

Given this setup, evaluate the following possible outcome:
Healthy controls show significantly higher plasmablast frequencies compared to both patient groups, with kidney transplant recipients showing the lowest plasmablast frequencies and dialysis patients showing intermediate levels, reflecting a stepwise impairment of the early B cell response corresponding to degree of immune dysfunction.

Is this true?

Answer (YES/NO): NO